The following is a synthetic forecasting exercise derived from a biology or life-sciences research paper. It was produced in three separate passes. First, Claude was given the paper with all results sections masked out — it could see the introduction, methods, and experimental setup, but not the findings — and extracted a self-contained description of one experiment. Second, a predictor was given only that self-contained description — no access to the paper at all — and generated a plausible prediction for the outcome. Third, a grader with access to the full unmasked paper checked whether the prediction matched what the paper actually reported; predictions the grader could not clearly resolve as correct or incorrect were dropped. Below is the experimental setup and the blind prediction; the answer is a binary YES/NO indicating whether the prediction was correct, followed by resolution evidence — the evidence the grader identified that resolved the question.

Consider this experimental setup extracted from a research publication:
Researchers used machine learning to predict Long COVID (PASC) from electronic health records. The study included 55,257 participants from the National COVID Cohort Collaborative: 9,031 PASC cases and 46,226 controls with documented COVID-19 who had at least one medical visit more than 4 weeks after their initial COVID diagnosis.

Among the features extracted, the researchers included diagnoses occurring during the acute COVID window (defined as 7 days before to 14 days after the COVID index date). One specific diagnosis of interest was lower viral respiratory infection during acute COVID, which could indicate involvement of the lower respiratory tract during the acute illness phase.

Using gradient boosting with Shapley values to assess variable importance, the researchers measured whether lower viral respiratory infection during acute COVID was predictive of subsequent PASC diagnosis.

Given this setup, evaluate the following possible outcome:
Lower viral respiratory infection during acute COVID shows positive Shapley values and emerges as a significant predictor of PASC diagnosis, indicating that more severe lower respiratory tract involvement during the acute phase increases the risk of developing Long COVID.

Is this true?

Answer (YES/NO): YES